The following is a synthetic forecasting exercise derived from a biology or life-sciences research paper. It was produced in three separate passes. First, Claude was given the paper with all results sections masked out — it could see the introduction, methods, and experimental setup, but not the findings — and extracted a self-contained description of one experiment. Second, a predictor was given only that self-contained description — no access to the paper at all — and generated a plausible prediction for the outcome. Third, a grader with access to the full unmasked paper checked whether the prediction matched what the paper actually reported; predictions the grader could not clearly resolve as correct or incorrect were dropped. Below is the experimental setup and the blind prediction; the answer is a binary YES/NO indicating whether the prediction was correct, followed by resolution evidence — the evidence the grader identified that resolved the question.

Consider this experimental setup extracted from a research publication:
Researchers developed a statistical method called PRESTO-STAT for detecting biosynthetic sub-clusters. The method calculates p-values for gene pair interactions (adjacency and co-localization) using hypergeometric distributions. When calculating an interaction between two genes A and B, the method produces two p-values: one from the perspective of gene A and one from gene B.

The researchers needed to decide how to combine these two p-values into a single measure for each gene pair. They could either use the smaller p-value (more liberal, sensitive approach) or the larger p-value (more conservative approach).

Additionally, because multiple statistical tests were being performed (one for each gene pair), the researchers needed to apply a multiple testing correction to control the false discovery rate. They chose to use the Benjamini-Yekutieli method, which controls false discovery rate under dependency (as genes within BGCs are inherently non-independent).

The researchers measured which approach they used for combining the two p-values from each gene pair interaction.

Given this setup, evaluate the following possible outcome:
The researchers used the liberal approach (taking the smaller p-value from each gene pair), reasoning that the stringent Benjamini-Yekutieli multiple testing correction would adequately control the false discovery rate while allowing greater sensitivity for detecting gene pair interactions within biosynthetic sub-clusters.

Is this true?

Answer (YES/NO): NO